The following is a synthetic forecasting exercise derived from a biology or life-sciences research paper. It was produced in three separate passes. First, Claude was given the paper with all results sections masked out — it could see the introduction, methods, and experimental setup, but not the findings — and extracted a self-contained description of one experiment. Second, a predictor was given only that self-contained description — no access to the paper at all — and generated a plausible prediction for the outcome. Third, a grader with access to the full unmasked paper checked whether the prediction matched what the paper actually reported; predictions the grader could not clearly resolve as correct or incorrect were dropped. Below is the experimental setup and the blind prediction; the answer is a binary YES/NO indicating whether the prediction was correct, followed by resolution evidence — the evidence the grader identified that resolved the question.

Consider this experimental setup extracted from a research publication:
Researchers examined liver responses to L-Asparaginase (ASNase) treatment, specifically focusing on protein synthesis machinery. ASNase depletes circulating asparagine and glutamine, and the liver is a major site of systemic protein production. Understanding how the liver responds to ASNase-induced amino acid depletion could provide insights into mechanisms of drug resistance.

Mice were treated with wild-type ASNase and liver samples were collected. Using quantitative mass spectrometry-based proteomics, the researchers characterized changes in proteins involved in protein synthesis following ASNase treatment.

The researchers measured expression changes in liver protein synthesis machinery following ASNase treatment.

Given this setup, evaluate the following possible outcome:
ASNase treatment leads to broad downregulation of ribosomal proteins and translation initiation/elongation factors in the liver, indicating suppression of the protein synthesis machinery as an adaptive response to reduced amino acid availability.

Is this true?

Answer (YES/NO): NO